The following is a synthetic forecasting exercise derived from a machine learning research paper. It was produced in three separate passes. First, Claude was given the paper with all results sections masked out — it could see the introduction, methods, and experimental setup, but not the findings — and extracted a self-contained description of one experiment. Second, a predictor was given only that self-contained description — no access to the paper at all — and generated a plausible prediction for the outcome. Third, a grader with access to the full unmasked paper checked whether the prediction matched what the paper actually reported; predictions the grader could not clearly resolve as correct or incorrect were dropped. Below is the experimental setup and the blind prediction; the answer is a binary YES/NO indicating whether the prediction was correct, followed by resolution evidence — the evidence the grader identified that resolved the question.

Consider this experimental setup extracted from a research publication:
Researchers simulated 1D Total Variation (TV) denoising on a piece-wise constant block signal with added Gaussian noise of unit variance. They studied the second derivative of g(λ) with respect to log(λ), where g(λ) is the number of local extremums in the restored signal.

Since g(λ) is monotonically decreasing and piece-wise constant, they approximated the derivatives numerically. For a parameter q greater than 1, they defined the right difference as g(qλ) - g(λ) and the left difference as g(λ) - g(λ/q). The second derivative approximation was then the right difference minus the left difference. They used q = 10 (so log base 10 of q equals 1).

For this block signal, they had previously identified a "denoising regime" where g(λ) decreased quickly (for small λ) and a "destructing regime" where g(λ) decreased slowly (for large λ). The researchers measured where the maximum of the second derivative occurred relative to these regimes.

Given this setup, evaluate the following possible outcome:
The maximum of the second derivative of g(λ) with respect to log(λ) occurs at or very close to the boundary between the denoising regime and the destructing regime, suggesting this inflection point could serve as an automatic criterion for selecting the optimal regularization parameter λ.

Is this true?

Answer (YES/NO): YES